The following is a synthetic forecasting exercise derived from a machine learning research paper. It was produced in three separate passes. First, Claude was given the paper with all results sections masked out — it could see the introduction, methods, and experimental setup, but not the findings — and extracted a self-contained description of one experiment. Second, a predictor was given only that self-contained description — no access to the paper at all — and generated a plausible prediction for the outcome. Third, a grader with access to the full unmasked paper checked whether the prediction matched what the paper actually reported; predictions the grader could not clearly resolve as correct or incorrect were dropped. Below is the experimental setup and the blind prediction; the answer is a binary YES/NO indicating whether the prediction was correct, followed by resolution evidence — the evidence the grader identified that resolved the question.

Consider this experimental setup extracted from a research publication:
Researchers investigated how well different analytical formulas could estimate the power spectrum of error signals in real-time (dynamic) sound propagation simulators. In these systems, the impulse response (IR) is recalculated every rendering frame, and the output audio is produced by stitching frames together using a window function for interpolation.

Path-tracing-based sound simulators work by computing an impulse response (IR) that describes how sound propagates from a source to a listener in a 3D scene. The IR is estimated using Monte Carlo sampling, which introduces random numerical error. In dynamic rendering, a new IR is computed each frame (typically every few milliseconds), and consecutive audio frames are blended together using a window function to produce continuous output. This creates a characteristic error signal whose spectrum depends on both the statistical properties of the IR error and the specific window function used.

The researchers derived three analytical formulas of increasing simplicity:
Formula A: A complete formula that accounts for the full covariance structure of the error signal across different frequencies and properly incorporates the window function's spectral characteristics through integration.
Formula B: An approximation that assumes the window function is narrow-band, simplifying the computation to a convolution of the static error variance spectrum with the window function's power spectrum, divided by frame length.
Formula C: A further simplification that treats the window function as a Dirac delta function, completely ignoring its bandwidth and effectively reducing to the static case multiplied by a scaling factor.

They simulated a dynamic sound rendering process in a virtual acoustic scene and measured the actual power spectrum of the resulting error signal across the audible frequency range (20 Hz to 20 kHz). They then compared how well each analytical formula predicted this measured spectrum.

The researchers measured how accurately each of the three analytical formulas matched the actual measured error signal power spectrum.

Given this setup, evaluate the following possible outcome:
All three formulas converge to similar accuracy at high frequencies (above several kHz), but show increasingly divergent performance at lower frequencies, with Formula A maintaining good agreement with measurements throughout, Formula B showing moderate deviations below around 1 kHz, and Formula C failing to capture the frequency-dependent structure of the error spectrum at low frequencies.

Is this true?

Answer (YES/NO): NO